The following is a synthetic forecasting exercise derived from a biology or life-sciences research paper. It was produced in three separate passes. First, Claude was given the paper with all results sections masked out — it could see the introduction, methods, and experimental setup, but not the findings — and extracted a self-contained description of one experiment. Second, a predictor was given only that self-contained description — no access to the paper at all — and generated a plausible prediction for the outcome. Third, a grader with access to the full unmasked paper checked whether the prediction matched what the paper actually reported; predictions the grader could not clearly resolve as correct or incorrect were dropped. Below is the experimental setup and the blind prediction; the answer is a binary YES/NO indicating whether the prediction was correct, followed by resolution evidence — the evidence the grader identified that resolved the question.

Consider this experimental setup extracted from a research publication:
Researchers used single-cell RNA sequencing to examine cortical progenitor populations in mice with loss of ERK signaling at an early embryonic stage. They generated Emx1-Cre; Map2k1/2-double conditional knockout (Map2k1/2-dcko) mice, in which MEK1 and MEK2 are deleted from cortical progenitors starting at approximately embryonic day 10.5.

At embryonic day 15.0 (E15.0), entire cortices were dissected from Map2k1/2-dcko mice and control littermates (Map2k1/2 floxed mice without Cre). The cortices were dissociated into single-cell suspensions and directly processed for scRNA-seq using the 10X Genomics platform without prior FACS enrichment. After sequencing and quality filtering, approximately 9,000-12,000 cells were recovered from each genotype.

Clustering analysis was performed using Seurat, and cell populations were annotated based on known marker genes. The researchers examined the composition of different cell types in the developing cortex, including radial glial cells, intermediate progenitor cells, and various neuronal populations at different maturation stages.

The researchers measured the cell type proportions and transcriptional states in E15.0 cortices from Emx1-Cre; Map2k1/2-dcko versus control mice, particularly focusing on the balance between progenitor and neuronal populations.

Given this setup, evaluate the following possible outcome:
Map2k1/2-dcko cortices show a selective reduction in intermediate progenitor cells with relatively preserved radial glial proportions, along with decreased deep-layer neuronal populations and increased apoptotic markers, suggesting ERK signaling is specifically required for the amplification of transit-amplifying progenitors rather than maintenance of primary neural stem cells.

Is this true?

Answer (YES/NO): NO